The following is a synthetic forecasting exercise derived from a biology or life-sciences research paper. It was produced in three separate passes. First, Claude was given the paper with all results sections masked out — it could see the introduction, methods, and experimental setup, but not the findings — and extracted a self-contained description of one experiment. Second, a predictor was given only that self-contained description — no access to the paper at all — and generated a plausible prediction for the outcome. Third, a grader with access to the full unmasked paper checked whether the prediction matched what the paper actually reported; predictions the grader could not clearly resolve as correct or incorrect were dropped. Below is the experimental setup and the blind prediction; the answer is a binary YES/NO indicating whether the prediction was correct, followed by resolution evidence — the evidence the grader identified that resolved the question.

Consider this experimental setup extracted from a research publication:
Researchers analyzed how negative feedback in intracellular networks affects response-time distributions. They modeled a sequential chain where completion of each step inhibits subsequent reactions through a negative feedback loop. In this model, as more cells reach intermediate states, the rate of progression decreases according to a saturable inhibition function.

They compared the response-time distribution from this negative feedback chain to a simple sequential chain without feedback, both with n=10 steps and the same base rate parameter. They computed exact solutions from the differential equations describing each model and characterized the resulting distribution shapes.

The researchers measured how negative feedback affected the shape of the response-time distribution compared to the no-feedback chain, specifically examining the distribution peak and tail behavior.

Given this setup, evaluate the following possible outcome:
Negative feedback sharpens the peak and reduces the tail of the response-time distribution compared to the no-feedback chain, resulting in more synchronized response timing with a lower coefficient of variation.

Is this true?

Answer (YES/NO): NO